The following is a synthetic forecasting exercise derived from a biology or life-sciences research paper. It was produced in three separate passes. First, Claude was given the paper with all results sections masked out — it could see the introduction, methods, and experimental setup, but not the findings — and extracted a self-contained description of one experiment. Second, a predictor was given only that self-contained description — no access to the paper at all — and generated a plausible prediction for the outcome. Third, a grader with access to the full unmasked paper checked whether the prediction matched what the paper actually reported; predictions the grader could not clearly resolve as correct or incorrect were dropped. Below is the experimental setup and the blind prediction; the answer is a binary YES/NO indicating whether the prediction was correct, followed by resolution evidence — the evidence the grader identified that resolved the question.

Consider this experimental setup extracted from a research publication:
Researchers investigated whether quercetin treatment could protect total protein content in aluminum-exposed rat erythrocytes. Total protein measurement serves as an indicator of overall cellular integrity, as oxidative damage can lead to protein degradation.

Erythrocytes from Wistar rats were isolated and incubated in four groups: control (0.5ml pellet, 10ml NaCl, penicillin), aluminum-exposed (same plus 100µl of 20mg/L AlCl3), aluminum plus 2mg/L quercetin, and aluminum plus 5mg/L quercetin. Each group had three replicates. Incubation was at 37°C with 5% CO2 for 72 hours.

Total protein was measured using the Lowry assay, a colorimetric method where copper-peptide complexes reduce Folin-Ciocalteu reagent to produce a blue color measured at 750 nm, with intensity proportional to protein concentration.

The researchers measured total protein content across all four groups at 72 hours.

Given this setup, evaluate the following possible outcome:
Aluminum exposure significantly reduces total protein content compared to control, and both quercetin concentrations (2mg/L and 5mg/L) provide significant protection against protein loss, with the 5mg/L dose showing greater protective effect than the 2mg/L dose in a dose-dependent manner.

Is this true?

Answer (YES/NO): NO